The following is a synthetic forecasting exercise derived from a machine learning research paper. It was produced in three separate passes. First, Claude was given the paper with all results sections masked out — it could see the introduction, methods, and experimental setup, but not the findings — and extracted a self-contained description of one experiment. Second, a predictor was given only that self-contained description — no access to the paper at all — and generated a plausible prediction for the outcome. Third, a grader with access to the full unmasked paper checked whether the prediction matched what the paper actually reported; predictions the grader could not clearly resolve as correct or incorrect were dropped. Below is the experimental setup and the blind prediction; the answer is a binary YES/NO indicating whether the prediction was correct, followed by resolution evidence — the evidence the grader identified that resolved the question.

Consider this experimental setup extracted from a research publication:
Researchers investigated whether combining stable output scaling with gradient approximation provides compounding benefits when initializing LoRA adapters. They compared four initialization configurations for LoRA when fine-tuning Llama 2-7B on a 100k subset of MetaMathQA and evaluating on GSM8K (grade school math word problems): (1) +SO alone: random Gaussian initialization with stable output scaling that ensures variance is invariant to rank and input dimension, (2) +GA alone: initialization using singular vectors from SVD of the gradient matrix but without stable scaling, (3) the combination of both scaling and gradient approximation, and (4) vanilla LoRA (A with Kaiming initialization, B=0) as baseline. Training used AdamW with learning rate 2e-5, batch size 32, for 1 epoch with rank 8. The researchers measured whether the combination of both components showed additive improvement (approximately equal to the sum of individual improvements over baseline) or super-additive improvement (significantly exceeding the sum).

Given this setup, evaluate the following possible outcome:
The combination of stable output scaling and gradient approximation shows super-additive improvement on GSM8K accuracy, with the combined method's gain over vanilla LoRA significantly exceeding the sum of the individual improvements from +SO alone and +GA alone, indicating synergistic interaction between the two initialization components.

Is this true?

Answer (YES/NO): YES